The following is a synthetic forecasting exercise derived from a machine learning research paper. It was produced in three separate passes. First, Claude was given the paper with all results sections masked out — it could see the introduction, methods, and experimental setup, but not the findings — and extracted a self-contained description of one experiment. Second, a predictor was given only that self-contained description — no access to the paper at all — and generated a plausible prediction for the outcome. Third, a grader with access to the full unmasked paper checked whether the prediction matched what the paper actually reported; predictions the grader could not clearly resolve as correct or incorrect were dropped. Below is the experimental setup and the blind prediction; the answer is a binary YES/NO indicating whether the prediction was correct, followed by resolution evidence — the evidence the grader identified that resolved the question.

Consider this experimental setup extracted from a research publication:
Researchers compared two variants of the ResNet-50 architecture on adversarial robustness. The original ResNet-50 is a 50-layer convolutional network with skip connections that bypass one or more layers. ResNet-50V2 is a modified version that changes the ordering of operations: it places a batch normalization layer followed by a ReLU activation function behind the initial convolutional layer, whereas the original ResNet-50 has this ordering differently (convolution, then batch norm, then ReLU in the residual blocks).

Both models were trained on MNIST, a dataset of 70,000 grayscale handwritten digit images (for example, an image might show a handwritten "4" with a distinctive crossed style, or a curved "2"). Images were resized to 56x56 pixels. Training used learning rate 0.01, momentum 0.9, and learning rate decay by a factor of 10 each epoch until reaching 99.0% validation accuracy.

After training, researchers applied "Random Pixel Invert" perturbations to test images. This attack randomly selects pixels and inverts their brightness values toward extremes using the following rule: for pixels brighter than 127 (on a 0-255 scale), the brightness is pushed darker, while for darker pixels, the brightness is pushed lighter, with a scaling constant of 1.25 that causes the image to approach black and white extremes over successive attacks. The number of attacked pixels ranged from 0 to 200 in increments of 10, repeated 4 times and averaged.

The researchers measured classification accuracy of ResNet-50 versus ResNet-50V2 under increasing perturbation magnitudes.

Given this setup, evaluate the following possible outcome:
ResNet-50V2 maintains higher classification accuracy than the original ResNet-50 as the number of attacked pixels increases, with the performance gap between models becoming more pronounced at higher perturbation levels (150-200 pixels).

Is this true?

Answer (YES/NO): NO